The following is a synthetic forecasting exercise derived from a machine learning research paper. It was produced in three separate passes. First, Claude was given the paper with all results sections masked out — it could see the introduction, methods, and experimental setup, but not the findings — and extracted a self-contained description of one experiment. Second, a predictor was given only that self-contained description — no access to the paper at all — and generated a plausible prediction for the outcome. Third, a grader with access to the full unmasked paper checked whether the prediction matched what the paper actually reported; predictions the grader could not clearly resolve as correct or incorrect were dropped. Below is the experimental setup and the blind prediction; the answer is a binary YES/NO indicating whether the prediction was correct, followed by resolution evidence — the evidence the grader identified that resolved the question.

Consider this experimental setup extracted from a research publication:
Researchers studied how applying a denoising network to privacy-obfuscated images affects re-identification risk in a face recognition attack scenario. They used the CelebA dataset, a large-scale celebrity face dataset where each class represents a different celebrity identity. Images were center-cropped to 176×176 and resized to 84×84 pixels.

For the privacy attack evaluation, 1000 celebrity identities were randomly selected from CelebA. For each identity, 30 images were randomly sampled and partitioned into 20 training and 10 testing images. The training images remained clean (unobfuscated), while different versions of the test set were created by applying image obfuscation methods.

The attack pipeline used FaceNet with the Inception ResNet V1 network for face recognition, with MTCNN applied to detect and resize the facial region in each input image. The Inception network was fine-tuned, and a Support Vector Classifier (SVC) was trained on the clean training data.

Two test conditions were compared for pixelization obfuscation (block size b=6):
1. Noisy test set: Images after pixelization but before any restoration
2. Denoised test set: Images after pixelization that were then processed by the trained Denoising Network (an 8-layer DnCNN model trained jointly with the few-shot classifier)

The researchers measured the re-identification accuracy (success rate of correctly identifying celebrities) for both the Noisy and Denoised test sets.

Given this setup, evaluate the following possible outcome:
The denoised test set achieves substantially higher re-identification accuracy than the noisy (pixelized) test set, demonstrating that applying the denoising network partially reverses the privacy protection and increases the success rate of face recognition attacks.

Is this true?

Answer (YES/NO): NO